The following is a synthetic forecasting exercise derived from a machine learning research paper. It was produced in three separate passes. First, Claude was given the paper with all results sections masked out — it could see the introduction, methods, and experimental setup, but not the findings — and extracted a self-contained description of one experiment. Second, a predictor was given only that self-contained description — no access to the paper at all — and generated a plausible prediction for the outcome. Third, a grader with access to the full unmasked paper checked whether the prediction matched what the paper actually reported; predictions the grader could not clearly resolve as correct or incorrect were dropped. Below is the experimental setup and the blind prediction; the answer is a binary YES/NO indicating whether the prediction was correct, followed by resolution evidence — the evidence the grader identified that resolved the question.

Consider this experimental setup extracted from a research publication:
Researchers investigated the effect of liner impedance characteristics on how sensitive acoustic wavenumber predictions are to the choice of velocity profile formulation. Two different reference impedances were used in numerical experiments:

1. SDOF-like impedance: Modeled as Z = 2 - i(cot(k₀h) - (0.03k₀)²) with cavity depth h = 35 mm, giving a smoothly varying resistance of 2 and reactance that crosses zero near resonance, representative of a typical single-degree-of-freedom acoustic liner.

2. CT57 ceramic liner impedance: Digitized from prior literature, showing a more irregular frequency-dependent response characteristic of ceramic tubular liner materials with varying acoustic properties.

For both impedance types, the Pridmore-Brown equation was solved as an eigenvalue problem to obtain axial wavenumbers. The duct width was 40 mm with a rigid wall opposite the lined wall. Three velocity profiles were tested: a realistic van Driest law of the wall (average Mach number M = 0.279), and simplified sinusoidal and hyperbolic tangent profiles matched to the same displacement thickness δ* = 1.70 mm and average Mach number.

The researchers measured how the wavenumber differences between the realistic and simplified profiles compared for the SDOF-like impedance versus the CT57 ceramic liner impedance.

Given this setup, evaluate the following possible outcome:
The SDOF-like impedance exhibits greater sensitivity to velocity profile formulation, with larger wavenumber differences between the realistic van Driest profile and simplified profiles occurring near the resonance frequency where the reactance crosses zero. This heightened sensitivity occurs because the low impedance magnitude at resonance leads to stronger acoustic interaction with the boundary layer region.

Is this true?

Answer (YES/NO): NO